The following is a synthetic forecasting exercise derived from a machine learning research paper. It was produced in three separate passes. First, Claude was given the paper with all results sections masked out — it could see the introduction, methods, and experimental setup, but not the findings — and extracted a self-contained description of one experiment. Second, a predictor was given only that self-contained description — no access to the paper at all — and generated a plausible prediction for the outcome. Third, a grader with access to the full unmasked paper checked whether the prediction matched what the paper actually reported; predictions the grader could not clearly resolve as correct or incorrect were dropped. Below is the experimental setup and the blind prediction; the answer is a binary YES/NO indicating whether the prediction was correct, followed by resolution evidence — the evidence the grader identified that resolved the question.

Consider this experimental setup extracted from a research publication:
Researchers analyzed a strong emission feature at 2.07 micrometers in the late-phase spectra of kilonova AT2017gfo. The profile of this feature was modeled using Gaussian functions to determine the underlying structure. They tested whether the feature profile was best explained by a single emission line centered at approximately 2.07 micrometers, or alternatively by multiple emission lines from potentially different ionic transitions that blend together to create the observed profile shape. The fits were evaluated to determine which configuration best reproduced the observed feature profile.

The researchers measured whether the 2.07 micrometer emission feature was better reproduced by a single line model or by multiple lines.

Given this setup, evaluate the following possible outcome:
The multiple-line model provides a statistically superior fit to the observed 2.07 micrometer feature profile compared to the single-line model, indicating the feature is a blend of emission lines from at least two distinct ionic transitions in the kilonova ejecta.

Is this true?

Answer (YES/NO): YES